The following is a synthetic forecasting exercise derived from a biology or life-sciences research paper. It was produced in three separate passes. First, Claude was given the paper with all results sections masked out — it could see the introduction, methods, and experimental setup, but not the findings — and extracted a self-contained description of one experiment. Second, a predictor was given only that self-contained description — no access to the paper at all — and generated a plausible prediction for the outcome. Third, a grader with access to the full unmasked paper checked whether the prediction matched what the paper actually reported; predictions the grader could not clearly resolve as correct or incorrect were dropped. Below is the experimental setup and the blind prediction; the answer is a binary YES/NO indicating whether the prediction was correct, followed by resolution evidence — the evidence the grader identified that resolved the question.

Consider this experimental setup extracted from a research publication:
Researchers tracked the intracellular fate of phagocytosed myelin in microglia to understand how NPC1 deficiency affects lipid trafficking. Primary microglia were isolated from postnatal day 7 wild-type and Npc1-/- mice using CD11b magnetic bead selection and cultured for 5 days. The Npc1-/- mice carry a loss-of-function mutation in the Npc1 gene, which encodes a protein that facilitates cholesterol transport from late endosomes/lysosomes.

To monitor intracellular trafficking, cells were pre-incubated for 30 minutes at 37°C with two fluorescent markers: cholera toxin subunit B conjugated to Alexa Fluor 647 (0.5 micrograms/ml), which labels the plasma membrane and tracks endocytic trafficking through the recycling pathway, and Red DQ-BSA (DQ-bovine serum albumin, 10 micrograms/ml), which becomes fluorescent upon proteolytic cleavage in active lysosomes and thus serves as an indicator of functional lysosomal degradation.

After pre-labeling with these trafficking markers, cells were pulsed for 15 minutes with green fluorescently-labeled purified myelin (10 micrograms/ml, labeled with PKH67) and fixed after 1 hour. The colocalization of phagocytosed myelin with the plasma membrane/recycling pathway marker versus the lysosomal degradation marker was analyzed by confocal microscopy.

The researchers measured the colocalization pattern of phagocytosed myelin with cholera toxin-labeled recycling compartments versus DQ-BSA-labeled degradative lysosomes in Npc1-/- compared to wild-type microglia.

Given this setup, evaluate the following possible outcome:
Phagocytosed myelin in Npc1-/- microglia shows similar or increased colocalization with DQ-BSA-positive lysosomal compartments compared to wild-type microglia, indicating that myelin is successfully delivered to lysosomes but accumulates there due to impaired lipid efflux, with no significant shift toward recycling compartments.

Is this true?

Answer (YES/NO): NO